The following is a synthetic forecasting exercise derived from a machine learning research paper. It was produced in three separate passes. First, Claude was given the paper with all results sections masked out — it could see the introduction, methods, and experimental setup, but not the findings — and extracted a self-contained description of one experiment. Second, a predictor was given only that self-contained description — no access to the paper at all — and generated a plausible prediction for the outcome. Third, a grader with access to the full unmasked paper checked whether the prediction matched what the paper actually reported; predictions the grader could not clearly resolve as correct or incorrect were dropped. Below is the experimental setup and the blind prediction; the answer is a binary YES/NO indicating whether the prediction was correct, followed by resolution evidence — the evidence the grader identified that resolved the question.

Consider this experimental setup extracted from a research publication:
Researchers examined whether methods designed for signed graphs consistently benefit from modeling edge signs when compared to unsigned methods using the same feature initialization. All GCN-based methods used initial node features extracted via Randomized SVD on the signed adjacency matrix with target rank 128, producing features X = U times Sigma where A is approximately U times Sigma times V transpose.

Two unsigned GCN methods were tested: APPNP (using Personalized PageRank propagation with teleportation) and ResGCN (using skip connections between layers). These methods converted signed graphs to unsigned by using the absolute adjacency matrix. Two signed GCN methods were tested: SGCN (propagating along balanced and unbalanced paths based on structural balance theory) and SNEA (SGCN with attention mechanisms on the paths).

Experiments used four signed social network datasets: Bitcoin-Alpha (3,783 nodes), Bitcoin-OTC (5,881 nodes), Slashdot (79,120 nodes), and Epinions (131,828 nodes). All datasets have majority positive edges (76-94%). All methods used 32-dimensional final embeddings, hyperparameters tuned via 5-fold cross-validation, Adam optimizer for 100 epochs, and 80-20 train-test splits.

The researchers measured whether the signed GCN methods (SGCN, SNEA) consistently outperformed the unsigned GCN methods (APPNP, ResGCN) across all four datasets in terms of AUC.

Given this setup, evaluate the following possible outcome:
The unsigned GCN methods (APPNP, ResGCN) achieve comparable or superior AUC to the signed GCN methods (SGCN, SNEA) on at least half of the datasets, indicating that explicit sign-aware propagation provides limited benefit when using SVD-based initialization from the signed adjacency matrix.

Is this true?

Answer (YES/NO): YES